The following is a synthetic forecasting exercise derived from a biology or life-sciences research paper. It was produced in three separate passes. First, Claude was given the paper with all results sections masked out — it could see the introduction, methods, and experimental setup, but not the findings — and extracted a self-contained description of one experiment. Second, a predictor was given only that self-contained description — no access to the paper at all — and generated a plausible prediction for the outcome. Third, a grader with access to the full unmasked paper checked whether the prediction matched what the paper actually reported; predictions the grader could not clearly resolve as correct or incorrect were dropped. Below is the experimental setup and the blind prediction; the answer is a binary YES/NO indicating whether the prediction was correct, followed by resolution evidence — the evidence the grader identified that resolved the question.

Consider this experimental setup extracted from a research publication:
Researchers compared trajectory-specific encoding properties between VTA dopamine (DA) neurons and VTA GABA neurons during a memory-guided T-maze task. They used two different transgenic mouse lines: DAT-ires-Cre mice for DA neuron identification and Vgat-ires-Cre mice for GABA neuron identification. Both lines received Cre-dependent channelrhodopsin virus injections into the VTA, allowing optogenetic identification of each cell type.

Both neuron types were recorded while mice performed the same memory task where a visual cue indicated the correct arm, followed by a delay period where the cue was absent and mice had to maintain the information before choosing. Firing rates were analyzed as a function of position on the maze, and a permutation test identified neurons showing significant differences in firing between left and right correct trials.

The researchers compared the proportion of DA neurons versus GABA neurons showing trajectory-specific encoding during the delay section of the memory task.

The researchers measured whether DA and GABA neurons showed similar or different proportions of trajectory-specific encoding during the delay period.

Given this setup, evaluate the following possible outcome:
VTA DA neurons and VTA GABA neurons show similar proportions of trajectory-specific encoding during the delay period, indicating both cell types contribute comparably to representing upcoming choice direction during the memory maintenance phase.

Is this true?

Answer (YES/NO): NO